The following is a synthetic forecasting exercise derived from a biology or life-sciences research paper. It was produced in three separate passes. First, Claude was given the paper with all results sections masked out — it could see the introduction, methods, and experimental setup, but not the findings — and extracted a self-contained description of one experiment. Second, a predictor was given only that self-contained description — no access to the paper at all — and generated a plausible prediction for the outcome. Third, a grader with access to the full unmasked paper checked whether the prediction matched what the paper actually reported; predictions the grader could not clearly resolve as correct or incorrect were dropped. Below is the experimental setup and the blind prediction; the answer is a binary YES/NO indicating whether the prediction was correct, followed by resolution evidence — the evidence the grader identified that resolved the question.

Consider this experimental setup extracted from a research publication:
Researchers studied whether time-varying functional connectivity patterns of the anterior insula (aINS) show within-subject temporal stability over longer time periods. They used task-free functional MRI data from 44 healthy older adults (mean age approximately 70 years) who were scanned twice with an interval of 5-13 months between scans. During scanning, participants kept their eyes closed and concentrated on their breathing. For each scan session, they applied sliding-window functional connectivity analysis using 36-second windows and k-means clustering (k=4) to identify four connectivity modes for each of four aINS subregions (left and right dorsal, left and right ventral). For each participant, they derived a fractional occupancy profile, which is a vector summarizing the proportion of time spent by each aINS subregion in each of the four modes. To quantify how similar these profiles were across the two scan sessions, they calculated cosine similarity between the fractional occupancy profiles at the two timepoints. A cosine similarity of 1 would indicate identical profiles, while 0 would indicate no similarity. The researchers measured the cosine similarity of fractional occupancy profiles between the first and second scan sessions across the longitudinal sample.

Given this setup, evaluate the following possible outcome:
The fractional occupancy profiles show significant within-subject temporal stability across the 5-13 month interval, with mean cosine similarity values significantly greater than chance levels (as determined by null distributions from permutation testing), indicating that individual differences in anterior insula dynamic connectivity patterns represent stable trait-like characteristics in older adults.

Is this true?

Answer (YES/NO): NO